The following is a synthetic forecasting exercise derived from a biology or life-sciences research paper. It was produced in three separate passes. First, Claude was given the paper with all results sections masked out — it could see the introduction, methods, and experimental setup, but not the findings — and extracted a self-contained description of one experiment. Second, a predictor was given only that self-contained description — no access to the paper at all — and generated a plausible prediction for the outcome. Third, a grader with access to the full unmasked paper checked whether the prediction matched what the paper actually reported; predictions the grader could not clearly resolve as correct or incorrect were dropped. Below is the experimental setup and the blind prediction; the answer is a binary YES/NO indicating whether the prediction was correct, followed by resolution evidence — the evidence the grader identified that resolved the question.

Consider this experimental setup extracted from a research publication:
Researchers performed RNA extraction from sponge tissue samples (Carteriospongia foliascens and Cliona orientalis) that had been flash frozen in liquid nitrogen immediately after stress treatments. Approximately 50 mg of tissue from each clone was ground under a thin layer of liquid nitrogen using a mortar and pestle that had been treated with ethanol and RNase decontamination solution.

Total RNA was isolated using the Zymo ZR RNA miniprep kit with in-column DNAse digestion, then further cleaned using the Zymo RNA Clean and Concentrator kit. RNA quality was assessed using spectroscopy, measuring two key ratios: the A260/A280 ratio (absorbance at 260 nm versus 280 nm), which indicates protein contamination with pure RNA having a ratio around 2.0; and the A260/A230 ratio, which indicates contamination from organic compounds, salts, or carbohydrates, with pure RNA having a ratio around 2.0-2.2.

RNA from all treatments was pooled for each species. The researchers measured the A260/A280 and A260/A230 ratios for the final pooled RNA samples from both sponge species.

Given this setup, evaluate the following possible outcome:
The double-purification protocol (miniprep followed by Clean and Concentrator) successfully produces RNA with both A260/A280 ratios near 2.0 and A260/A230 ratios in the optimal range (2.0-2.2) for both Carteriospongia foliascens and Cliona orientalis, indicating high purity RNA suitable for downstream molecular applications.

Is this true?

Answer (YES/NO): NO